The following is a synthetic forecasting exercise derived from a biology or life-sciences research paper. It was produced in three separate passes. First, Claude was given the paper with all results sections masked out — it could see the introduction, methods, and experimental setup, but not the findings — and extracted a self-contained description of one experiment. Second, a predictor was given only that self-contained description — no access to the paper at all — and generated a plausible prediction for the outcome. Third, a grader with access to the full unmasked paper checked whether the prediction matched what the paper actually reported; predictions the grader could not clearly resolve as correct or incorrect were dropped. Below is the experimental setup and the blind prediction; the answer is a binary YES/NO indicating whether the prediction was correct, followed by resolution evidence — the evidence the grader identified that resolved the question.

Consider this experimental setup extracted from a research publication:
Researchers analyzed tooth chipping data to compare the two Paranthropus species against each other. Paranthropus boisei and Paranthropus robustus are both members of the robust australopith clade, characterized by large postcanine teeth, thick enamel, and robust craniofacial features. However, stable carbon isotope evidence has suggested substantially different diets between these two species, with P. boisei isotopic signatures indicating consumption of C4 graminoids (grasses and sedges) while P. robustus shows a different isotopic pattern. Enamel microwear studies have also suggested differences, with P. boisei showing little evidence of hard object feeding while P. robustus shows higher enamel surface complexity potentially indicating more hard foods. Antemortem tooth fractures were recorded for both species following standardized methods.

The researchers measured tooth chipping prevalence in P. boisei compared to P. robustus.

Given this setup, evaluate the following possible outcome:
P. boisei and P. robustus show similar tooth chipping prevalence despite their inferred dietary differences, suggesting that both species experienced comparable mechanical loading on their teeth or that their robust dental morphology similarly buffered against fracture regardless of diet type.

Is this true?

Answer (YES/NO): YES